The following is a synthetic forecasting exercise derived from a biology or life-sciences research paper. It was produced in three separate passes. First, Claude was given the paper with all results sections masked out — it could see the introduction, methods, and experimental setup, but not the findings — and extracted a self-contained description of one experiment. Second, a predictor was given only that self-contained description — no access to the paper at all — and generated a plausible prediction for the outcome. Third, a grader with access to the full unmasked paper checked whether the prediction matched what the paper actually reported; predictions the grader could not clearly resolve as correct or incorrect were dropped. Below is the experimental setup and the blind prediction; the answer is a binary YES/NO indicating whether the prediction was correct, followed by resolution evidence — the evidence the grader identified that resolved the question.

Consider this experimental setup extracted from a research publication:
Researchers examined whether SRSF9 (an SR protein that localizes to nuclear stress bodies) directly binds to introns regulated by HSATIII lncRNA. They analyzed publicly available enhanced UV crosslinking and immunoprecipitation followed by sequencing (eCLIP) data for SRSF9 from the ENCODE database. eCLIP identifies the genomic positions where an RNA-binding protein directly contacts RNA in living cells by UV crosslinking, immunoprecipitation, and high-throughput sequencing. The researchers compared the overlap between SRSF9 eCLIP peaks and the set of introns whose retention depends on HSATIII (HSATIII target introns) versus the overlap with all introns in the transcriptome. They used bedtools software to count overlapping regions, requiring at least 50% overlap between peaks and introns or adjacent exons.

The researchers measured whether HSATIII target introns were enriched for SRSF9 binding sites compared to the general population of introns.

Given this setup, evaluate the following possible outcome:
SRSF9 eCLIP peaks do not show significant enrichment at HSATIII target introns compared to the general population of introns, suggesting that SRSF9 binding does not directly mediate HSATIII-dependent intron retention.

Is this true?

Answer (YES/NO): YES